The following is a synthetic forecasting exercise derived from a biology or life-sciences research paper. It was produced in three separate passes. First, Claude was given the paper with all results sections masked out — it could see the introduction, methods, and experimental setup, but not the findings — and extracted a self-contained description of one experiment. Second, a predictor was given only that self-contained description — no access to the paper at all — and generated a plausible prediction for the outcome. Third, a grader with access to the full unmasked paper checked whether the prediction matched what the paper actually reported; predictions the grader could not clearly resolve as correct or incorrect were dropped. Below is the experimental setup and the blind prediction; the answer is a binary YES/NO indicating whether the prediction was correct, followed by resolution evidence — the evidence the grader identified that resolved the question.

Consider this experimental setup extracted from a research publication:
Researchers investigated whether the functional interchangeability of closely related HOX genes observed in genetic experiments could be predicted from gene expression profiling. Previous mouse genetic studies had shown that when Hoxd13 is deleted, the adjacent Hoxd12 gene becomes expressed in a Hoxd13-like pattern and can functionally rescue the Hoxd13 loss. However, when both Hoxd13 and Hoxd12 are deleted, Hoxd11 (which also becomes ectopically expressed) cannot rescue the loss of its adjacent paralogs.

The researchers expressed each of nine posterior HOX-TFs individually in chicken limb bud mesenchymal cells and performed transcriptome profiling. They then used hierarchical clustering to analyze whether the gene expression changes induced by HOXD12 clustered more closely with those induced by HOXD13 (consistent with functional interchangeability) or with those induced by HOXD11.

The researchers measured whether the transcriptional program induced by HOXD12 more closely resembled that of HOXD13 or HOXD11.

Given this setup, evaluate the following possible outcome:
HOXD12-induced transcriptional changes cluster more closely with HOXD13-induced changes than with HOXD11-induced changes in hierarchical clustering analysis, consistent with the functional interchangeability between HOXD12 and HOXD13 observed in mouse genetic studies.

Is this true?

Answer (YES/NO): YES